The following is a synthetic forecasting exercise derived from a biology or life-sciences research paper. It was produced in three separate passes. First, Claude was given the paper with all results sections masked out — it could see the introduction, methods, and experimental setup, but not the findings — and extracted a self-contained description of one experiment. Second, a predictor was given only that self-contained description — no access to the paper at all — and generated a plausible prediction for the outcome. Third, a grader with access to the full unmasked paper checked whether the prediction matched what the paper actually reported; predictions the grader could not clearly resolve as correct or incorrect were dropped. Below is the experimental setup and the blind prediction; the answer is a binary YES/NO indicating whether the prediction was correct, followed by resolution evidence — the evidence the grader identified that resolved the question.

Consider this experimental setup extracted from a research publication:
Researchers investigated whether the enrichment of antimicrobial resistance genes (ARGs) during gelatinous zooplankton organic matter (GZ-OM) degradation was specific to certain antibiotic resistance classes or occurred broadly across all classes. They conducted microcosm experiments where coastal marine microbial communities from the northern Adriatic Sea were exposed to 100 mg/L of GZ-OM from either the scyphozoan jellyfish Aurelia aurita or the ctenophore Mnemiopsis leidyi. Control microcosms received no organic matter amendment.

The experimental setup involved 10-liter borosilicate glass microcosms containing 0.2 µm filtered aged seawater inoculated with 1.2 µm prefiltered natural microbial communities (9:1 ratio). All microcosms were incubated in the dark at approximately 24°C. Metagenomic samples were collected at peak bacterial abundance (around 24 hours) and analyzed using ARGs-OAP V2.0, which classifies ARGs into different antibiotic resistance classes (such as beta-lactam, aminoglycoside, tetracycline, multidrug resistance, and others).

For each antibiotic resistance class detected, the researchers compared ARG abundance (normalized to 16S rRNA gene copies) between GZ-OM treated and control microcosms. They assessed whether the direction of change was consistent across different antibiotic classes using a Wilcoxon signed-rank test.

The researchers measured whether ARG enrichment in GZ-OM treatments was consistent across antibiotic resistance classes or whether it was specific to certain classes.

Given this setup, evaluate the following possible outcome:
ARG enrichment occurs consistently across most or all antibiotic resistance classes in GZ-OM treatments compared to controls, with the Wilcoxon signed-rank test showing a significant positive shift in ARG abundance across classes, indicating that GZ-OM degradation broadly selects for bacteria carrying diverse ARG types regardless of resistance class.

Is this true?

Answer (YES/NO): YES